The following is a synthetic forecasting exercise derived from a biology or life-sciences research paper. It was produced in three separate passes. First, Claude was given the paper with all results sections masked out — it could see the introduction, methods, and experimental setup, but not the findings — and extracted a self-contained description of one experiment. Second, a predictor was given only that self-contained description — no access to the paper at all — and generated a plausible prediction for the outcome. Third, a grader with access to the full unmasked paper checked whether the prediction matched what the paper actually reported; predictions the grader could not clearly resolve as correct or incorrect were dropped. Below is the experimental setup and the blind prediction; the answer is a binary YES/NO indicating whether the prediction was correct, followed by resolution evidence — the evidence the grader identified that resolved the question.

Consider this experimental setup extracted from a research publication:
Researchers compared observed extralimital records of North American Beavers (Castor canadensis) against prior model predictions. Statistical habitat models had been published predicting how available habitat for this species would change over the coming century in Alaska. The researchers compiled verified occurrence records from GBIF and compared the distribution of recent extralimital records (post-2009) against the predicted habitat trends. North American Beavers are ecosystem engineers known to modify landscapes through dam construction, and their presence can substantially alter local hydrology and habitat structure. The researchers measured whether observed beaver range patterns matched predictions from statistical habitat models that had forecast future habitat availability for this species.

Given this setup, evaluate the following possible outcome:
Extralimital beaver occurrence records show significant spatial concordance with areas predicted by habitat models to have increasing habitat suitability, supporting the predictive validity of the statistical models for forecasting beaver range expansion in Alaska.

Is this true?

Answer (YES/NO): NO